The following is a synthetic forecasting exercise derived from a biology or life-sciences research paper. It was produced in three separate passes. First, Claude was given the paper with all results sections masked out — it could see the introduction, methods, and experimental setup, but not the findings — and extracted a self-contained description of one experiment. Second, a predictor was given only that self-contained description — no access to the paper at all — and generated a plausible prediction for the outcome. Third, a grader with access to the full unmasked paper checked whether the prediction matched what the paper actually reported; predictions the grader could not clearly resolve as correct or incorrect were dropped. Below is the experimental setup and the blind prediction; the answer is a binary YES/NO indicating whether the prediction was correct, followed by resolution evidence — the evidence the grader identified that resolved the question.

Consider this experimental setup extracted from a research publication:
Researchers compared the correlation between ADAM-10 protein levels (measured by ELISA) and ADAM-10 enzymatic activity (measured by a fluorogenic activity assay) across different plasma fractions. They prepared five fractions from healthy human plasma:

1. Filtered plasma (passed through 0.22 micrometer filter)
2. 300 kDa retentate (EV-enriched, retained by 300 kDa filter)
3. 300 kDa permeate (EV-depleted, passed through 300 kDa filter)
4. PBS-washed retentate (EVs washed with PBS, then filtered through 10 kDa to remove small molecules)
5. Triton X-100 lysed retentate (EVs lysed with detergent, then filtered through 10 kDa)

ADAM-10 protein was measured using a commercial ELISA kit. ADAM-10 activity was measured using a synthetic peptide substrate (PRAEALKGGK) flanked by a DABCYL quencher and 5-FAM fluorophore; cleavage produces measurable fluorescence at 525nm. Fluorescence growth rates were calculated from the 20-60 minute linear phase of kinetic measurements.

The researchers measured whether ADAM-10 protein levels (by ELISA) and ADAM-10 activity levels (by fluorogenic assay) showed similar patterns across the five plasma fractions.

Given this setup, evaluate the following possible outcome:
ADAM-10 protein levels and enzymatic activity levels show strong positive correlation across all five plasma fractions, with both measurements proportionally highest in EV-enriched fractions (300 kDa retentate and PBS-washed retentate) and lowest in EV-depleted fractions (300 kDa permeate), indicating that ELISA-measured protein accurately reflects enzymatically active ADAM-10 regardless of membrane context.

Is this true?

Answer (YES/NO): NO